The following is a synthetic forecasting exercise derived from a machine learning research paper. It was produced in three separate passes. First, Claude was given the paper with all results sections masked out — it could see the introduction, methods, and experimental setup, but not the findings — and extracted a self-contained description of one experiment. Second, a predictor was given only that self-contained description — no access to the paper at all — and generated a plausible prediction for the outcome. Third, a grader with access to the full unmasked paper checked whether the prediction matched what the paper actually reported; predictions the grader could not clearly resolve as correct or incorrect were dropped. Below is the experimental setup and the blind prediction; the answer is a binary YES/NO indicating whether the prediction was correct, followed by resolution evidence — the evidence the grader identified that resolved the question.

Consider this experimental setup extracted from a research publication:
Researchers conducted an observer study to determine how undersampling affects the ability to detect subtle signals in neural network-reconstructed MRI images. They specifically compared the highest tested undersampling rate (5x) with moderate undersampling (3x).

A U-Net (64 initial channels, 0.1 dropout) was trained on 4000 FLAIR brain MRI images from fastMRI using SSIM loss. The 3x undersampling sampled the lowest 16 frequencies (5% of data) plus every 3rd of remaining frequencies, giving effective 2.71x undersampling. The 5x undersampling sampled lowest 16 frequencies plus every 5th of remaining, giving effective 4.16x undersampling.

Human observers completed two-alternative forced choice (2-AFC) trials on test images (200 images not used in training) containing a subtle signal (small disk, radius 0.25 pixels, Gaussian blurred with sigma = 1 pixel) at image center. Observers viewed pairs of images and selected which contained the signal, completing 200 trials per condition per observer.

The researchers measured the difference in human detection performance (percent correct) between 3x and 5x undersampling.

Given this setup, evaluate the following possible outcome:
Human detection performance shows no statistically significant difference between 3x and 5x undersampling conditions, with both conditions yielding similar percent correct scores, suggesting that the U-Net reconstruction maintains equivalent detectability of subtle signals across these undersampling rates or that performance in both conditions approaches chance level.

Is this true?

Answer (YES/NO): NO